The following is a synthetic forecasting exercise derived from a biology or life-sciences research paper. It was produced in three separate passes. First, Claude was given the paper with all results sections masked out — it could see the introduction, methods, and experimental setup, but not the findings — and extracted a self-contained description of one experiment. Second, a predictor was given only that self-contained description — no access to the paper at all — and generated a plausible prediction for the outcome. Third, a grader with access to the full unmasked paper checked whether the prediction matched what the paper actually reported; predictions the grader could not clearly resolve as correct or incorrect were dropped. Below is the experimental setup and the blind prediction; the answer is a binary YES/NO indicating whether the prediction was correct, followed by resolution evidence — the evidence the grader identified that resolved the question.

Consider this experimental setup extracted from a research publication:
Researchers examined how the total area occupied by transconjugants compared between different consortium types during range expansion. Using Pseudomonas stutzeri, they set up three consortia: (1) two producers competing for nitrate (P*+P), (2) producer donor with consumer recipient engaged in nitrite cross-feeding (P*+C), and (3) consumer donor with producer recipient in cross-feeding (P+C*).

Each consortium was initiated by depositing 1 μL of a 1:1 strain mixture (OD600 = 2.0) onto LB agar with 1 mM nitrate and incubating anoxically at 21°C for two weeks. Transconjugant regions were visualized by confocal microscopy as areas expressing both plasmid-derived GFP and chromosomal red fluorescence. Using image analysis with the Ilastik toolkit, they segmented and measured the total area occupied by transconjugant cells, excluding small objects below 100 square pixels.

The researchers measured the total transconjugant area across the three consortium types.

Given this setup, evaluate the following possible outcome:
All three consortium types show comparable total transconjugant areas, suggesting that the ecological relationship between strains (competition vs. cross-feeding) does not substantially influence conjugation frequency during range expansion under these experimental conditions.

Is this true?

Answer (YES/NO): NO